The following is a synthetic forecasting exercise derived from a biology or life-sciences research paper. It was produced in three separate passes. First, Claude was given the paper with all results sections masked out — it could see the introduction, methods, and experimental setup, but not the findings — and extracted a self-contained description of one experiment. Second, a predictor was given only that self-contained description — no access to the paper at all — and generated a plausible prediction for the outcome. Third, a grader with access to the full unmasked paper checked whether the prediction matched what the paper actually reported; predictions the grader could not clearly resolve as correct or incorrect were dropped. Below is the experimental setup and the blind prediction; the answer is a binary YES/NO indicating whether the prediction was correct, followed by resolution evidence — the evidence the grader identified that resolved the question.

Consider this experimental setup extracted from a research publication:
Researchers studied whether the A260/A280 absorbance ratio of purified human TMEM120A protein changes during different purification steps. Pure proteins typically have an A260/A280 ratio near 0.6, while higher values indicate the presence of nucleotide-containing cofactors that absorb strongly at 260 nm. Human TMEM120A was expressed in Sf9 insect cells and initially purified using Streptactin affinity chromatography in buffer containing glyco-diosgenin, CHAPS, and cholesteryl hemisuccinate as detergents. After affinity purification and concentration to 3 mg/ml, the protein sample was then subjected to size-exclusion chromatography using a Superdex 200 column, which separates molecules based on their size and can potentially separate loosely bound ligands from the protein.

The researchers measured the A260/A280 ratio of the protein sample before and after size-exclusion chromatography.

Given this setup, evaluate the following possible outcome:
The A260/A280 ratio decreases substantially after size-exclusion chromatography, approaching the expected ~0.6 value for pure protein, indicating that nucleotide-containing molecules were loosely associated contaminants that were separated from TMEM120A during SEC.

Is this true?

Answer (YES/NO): NO